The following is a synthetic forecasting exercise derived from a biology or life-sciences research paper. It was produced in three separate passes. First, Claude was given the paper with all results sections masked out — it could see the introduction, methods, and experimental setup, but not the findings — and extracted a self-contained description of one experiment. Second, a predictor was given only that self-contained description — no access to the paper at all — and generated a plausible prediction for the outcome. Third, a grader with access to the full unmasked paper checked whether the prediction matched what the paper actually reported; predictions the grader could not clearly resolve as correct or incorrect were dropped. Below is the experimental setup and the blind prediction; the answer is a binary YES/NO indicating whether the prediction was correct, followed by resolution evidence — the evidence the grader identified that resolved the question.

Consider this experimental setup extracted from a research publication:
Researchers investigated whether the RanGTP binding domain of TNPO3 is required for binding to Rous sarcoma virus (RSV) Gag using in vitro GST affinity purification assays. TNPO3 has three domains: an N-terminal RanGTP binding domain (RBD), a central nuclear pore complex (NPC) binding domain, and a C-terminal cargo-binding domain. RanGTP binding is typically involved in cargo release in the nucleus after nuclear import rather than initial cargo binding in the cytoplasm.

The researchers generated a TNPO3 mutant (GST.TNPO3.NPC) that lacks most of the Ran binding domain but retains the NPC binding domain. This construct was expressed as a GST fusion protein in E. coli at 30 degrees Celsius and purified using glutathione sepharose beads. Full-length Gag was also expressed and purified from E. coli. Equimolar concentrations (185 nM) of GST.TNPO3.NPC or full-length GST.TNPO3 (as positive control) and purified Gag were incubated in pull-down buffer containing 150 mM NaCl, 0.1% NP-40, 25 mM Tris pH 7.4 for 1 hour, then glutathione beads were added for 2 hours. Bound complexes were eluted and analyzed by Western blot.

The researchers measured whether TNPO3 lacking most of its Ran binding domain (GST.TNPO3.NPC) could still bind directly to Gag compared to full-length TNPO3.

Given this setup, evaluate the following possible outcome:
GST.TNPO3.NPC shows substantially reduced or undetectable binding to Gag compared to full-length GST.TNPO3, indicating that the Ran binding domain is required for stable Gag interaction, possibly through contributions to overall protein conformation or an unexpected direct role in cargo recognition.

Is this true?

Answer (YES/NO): NO